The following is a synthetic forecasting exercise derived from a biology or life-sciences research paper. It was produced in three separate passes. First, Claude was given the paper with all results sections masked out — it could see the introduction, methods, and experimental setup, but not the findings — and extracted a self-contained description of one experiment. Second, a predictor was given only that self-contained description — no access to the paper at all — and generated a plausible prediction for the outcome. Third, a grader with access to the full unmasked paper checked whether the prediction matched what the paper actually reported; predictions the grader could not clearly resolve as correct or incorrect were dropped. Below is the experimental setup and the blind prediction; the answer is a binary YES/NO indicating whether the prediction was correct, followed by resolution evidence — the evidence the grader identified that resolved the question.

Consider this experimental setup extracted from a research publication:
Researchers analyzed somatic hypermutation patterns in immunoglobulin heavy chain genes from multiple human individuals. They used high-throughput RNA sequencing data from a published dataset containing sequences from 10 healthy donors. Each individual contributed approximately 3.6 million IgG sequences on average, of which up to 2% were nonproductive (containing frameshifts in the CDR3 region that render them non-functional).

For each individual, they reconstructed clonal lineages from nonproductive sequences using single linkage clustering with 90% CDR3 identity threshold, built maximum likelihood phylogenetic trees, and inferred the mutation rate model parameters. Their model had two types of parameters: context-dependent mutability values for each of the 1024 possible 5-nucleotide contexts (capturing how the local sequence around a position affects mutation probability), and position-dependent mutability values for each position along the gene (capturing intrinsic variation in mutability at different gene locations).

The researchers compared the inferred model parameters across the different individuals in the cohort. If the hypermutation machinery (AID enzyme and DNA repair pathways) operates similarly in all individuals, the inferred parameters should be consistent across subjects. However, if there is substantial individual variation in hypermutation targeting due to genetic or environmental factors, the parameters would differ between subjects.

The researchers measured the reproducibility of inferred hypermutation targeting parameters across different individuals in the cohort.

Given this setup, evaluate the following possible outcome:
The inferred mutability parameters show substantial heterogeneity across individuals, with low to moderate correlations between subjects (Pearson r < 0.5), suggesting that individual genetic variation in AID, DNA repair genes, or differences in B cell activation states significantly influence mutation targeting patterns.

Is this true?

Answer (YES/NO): NO